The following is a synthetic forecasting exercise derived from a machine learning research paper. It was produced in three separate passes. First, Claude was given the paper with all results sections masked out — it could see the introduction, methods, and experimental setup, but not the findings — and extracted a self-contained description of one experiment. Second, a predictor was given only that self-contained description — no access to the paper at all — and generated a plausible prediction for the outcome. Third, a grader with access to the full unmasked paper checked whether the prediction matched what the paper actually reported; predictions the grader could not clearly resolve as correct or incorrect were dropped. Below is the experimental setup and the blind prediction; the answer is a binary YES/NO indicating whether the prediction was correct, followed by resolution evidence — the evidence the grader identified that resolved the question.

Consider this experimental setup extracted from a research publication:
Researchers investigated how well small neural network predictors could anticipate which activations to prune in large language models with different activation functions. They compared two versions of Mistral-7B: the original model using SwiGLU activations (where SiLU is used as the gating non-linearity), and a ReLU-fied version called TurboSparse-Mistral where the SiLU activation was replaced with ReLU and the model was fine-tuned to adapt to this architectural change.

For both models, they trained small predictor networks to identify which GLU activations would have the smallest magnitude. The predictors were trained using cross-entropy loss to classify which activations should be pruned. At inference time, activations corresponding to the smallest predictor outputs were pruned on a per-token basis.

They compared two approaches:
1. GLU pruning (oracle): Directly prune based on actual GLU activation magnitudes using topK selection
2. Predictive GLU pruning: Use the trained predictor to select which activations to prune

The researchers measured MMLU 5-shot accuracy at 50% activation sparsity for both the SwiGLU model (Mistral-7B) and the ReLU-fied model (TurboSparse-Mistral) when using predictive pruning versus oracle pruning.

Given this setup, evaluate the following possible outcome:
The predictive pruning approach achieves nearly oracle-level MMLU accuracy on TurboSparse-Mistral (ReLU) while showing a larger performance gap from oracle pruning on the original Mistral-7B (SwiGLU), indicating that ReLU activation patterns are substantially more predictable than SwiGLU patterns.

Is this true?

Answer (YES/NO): YES